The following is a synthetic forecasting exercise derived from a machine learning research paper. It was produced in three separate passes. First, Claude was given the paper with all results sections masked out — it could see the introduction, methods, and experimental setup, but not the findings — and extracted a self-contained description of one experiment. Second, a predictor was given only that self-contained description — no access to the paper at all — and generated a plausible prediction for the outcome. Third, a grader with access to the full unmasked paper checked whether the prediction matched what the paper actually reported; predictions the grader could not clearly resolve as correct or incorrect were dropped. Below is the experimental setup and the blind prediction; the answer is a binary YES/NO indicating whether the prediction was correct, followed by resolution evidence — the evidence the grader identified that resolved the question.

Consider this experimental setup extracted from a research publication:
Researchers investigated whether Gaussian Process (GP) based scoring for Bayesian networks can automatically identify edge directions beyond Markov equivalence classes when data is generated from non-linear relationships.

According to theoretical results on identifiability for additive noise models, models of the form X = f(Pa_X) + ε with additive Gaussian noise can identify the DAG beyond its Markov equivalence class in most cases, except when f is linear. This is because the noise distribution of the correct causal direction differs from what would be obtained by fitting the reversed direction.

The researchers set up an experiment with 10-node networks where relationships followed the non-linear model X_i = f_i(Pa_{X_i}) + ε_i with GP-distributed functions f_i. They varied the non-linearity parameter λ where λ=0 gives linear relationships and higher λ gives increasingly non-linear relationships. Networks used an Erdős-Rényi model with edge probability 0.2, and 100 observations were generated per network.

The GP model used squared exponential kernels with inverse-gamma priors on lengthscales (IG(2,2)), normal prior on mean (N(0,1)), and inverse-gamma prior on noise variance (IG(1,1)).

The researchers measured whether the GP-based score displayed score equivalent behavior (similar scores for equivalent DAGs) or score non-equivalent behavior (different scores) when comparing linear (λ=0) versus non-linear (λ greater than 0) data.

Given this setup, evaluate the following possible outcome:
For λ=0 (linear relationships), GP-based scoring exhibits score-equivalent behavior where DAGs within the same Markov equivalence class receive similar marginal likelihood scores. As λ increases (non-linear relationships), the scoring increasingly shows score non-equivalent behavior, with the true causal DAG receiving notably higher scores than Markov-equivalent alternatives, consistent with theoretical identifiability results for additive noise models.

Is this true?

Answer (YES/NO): YES